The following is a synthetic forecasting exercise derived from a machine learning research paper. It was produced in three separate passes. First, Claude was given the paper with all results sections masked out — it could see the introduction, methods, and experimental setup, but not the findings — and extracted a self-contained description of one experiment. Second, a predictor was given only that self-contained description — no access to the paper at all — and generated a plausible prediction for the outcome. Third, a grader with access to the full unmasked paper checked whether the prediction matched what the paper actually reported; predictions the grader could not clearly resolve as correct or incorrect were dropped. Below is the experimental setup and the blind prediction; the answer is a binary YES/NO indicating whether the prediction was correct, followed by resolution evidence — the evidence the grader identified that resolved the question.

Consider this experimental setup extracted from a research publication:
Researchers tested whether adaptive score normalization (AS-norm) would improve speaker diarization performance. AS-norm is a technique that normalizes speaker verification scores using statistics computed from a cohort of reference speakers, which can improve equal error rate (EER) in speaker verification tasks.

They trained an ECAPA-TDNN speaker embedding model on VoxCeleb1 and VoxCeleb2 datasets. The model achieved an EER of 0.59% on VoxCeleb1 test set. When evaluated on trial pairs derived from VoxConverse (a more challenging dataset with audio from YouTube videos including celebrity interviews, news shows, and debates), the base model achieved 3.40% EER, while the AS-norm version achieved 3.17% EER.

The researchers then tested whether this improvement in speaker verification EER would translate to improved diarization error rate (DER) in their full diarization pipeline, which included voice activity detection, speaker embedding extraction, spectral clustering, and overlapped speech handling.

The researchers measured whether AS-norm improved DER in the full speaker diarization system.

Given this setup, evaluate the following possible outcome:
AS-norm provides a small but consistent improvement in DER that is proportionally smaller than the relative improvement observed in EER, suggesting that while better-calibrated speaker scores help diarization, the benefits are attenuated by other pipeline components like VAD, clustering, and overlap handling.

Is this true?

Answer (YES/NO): NO